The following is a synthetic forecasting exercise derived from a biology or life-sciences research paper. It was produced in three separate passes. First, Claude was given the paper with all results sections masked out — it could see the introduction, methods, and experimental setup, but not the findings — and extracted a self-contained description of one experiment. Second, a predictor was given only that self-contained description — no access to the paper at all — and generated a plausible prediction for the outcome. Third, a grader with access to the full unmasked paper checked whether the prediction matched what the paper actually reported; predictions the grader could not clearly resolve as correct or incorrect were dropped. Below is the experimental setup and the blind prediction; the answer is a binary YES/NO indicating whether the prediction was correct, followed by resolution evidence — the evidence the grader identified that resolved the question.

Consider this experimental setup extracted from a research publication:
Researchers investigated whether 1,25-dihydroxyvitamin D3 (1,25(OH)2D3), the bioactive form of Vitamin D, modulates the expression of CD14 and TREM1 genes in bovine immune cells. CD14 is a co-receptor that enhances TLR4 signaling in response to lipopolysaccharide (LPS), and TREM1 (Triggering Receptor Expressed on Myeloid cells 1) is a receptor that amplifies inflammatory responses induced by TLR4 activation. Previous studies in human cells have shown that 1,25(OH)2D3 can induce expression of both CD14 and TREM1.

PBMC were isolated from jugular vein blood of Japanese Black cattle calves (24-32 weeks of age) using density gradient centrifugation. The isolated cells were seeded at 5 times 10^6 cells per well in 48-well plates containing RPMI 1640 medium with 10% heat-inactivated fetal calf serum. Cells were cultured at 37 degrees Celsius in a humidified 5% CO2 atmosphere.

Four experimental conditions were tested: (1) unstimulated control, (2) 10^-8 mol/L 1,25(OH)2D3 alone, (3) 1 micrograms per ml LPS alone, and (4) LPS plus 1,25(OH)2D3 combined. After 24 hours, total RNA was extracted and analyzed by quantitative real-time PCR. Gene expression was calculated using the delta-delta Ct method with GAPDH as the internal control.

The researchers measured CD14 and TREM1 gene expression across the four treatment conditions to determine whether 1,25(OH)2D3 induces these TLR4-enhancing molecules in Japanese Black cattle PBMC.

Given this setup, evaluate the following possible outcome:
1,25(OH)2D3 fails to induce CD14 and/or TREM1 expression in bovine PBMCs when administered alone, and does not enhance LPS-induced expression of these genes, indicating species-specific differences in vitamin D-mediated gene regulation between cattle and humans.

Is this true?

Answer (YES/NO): YES